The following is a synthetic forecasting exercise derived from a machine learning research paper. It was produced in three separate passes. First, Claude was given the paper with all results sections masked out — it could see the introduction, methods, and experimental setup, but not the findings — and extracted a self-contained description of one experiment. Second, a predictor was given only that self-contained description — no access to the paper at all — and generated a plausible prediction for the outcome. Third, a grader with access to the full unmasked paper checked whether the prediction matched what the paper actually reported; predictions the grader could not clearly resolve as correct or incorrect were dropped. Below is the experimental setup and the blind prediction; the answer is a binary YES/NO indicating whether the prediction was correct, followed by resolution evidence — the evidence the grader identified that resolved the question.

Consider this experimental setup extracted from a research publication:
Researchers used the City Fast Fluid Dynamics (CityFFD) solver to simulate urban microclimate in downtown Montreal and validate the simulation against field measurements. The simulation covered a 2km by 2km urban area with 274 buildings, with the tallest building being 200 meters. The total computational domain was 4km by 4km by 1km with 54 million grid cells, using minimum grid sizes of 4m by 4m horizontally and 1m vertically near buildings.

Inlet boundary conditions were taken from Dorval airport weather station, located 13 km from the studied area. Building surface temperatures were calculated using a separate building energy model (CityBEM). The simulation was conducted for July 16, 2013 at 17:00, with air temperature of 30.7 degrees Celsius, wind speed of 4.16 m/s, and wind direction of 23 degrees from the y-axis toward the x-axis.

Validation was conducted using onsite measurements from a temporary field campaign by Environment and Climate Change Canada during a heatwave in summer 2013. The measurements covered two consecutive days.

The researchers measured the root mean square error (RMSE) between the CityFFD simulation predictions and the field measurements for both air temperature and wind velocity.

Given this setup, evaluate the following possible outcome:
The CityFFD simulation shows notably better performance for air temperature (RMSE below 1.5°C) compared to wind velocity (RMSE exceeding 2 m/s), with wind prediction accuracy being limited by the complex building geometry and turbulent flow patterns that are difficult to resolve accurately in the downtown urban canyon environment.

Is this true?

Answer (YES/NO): NO